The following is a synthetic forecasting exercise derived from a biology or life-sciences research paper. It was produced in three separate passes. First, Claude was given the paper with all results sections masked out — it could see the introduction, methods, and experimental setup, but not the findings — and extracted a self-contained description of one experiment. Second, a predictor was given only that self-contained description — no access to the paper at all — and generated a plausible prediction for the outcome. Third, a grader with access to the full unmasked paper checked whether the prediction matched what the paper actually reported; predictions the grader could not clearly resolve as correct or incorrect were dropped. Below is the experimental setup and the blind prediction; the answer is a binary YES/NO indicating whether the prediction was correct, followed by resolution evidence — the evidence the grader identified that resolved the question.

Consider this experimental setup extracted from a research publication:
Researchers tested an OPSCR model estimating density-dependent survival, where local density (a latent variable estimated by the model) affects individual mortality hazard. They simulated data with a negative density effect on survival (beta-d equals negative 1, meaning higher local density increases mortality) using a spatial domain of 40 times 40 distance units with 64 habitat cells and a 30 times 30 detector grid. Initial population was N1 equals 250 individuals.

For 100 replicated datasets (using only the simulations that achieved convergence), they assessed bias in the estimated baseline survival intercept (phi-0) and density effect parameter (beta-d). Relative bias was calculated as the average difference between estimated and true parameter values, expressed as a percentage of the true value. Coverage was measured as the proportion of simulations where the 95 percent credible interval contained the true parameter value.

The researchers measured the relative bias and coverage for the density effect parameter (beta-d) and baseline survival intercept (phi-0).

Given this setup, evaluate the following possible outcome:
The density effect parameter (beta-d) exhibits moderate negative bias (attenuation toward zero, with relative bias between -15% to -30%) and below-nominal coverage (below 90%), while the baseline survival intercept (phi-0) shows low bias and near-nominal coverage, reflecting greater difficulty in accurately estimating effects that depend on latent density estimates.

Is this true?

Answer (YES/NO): NO